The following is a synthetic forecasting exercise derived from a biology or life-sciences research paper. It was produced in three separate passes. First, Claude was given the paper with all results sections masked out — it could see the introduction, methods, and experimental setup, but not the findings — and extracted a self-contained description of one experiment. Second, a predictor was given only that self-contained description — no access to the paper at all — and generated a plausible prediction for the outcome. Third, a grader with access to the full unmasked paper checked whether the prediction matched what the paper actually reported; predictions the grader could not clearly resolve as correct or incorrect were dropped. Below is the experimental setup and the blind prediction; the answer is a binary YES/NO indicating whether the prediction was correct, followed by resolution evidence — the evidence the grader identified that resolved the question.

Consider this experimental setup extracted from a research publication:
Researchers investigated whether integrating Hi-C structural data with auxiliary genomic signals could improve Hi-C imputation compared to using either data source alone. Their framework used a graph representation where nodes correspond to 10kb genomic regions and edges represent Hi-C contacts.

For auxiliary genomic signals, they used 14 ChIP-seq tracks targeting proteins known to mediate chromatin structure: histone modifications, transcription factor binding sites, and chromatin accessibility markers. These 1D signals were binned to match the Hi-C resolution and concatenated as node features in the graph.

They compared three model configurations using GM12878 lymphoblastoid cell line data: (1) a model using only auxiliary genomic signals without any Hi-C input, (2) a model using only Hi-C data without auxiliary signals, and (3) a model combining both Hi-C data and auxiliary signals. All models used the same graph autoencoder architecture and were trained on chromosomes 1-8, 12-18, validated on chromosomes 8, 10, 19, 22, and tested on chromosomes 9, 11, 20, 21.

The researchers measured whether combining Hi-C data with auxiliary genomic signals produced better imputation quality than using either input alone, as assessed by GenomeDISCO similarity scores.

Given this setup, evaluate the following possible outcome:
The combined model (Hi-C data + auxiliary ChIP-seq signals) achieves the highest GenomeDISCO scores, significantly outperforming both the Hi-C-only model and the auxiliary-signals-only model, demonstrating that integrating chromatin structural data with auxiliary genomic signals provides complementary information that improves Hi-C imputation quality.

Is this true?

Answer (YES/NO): NO